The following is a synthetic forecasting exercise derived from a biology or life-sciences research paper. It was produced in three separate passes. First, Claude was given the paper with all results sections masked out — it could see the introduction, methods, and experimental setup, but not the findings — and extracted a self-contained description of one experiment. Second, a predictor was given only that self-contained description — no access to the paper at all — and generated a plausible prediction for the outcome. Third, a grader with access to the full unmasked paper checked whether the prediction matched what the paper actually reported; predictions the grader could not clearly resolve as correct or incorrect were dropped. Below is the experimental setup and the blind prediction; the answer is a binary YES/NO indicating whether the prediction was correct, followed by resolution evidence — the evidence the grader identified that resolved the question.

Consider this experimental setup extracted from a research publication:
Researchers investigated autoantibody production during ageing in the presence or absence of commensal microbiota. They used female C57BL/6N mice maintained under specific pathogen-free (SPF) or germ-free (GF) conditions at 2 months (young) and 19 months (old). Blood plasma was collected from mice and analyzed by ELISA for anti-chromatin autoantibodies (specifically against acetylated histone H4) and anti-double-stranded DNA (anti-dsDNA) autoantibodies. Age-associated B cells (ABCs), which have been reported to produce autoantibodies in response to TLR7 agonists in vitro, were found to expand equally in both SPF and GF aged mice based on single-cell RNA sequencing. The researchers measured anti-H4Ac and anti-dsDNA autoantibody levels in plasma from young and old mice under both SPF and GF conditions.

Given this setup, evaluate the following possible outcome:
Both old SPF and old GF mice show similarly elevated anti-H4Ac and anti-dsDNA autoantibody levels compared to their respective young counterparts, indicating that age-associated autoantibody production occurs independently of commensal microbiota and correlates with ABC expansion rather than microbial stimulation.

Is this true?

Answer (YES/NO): NO